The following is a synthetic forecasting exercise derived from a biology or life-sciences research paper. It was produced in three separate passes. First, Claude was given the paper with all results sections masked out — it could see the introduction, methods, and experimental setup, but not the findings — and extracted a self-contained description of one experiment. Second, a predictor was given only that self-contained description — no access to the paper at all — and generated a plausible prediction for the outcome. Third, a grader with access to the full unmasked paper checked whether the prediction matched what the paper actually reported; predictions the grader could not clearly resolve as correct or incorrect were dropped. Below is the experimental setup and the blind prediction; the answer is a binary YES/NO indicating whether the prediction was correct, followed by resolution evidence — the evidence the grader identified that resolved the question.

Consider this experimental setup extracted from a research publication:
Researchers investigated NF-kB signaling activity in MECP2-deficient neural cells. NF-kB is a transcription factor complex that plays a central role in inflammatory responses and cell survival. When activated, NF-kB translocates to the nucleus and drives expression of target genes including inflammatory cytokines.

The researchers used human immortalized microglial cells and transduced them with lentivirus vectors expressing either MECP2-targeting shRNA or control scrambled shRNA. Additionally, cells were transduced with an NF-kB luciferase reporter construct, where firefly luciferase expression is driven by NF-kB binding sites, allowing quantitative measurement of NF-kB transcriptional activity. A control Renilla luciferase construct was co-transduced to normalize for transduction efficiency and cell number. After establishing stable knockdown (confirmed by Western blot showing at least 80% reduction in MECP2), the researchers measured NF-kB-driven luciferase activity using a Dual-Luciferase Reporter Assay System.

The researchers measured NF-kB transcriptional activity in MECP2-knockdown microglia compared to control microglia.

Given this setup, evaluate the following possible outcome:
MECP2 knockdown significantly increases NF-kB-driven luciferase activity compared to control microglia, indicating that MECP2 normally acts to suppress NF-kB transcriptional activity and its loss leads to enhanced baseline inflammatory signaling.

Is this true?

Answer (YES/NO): YES